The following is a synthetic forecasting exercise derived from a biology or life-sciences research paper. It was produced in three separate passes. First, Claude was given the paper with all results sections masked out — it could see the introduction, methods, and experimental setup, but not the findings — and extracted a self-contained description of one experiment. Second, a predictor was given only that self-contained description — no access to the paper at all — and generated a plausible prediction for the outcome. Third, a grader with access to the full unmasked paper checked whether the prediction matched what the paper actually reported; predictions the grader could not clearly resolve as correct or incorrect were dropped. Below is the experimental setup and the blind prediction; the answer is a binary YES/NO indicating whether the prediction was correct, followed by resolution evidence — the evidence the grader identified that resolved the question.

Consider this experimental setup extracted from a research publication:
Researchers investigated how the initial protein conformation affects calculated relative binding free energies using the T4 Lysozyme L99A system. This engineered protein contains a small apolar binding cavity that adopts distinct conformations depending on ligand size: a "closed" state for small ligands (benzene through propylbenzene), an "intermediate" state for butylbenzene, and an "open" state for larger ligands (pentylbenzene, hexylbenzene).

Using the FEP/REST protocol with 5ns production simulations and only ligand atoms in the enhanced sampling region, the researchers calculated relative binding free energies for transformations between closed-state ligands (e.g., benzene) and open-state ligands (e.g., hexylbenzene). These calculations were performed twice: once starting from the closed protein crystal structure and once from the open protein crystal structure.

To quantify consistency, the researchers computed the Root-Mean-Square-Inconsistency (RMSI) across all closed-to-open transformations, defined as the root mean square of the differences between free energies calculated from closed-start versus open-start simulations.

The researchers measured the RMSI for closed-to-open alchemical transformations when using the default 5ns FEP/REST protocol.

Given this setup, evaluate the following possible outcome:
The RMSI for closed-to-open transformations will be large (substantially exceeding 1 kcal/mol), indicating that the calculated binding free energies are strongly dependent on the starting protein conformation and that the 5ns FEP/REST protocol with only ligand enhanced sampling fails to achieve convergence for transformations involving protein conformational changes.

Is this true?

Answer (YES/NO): YES